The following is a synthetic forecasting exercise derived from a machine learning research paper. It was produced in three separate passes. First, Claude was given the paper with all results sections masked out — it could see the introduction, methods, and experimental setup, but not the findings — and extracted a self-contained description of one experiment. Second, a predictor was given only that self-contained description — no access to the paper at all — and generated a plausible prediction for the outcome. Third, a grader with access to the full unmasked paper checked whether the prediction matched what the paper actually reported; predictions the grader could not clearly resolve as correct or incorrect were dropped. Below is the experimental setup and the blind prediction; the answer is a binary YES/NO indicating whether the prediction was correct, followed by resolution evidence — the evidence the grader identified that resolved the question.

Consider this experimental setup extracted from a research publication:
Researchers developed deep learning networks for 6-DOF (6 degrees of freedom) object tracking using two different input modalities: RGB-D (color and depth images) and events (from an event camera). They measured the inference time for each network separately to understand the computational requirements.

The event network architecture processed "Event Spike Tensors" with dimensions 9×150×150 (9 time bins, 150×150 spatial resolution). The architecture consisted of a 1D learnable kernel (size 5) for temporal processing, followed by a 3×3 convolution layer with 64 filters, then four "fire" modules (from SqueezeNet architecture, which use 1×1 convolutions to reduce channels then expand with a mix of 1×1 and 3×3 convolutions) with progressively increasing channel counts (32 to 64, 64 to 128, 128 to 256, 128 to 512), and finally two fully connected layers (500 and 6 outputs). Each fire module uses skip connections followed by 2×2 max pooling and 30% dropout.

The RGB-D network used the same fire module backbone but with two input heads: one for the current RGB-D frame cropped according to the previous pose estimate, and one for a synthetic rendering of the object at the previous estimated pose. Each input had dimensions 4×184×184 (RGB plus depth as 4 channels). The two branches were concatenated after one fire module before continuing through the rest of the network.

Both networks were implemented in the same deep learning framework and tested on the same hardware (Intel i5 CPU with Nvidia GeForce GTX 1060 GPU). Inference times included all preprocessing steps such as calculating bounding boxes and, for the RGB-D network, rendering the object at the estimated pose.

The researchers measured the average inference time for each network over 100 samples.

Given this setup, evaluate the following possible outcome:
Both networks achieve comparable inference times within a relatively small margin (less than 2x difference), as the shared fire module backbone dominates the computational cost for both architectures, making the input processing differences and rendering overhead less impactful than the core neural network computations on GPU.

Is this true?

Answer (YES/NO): NO